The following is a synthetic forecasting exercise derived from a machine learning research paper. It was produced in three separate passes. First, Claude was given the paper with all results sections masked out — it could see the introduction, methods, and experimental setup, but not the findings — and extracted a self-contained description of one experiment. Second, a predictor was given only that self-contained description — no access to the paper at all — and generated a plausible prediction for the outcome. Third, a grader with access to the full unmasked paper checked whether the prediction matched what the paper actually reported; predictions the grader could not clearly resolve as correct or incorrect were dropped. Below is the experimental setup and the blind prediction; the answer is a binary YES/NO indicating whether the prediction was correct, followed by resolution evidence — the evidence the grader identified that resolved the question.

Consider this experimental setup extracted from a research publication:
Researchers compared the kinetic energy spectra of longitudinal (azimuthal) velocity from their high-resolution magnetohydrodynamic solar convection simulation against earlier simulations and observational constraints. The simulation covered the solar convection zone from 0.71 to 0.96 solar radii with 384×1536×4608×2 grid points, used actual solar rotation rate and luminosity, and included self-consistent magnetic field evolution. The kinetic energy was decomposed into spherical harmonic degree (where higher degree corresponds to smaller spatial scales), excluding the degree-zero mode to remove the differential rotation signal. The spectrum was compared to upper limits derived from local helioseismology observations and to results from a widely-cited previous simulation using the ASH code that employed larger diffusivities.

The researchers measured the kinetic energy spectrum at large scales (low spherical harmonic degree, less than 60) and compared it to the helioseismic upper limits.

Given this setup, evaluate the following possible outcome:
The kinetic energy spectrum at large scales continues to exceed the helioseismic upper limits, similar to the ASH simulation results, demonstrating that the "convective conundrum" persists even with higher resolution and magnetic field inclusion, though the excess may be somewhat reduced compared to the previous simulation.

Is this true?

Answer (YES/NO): YES